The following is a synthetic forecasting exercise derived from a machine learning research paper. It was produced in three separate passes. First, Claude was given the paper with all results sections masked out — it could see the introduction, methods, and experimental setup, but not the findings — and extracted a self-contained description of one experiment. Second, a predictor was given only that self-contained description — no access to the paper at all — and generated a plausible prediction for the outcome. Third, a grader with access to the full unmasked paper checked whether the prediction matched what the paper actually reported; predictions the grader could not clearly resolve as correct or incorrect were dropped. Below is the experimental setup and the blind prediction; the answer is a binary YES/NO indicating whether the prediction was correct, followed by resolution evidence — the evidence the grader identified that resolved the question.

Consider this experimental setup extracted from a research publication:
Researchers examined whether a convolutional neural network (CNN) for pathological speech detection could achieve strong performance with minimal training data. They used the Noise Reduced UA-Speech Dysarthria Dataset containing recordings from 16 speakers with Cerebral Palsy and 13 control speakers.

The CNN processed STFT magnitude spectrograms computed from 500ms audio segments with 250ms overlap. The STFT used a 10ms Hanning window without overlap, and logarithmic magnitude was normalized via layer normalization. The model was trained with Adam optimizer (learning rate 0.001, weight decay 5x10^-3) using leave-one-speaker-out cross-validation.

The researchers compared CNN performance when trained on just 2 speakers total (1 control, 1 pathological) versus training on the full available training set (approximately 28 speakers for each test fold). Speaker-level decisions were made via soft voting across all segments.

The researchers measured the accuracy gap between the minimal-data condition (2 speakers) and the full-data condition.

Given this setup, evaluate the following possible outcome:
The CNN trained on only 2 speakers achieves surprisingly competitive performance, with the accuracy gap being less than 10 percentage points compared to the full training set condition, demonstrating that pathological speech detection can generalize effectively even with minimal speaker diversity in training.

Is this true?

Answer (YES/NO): NO